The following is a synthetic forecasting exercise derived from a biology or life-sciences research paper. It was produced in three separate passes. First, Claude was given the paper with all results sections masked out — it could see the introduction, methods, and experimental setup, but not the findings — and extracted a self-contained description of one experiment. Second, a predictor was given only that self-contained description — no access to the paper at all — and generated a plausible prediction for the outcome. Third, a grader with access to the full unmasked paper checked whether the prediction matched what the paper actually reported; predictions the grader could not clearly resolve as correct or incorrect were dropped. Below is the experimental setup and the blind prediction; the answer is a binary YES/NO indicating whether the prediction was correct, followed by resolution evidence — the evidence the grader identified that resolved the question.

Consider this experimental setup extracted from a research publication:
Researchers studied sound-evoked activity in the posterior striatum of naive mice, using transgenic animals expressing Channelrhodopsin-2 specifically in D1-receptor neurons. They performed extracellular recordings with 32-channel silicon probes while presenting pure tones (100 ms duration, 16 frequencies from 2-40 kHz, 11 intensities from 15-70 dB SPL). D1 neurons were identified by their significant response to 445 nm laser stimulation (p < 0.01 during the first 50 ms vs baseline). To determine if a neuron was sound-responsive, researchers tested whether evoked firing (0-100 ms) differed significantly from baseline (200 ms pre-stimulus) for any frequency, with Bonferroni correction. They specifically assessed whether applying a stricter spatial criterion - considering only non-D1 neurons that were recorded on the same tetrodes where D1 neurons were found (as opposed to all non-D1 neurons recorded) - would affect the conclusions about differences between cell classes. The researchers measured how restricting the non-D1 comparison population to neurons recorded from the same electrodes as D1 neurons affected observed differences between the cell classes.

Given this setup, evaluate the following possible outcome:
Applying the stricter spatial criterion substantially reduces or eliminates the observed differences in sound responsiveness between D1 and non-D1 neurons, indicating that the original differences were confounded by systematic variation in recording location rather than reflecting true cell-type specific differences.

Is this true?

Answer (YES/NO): YES